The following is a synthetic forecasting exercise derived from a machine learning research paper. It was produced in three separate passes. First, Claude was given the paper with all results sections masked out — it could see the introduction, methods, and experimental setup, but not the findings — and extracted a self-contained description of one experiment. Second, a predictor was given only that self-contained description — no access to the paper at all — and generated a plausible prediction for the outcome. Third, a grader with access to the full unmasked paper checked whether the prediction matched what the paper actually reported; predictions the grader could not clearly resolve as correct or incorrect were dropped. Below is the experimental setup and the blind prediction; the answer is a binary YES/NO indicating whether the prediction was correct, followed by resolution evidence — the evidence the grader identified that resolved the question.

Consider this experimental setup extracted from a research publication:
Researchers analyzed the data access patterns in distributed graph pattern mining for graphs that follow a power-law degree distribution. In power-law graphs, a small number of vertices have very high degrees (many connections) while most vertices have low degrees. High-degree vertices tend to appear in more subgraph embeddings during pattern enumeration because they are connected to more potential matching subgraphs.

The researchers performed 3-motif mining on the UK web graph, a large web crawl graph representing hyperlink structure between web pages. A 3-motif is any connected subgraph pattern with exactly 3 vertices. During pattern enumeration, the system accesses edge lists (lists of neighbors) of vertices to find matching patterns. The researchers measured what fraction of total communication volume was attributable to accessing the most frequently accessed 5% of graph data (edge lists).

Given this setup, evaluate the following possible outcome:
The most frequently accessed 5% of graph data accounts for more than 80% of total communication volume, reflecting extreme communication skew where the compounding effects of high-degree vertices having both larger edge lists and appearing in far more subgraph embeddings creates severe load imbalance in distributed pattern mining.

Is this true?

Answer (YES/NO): YES